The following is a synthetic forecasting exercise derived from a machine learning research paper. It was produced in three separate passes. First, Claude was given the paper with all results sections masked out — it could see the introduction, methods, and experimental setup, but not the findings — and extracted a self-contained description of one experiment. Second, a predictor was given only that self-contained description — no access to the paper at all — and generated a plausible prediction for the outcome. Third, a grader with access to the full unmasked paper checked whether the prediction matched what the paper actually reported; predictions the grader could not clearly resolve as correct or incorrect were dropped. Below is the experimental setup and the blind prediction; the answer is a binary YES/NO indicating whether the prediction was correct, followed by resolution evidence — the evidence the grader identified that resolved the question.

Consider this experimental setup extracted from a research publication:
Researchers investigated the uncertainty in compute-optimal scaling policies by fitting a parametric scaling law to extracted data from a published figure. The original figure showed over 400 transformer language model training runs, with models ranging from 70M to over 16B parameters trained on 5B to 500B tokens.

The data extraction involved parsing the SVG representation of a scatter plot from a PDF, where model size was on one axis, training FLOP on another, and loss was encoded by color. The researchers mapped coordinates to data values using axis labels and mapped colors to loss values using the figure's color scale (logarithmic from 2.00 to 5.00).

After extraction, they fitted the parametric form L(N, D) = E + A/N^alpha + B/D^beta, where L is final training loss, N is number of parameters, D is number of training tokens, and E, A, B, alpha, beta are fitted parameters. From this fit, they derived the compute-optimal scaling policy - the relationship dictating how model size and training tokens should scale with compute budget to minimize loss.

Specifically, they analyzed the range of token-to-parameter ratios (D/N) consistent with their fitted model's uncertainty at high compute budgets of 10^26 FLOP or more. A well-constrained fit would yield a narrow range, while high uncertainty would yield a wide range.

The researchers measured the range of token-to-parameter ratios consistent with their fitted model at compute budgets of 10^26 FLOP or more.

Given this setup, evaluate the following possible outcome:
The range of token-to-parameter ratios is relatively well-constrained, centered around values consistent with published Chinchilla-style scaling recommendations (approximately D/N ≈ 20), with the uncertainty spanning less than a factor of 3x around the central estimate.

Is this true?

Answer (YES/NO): NO